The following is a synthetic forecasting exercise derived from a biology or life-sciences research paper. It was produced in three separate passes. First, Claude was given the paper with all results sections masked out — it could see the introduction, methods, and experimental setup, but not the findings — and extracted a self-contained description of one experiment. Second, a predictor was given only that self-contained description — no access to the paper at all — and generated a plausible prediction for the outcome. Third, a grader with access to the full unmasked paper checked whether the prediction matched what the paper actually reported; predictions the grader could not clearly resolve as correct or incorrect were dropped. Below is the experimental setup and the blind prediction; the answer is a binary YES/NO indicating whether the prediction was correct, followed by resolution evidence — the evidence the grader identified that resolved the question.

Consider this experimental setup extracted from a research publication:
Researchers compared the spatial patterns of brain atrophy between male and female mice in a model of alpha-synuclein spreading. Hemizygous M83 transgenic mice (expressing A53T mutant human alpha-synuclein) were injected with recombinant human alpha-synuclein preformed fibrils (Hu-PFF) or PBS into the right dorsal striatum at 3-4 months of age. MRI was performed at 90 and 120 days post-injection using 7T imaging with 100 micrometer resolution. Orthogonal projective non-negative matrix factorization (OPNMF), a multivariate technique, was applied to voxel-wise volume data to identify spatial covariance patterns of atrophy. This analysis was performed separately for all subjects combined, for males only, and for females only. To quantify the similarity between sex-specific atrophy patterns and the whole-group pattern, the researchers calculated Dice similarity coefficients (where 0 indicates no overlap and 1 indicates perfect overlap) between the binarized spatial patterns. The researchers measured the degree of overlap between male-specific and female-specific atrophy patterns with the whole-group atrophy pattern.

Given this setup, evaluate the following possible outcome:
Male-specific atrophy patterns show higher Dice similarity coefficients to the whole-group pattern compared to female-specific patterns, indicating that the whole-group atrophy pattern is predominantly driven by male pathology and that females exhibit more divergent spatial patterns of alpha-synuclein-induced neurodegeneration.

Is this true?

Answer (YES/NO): NO